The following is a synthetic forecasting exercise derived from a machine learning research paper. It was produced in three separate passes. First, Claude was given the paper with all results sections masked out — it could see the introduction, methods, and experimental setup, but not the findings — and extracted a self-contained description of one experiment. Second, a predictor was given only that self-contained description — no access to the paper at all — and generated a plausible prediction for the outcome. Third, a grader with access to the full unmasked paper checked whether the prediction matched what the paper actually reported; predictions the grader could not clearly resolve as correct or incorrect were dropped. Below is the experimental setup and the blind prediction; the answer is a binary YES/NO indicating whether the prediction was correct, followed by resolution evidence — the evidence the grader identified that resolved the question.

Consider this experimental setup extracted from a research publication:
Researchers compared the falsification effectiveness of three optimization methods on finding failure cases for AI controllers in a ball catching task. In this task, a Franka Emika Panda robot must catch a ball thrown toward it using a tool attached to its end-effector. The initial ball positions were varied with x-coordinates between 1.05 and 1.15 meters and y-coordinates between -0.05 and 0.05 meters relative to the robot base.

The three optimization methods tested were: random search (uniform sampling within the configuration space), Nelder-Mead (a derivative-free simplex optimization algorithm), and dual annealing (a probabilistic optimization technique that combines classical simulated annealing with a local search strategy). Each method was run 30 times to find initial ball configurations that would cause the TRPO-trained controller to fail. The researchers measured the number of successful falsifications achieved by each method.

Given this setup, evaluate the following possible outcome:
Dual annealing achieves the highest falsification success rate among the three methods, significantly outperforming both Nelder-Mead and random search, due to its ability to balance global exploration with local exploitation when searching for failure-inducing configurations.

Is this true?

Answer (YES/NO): YES